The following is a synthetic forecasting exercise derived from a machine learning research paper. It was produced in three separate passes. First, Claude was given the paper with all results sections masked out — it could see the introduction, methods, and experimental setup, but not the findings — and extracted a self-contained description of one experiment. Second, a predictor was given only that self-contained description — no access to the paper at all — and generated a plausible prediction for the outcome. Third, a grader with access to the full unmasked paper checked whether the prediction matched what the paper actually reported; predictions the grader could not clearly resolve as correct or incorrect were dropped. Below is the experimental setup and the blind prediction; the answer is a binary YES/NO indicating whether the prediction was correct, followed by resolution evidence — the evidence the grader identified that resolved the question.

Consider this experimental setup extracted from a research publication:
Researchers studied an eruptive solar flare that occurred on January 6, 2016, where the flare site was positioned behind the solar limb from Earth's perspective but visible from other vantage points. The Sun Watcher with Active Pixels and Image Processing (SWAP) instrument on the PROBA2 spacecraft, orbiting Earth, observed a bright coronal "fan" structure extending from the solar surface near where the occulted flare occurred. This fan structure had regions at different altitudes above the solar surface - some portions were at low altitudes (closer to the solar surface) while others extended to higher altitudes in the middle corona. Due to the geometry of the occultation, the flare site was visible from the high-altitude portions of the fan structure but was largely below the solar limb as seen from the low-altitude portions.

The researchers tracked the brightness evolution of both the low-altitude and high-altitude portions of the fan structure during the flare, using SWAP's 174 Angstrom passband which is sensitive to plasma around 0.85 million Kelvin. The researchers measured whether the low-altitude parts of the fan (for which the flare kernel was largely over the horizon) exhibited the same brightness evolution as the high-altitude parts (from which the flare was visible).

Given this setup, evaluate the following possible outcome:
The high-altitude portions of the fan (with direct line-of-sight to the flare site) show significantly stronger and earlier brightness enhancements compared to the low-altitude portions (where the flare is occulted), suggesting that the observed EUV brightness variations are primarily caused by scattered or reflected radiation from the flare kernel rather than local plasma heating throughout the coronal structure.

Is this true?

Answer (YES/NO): YES